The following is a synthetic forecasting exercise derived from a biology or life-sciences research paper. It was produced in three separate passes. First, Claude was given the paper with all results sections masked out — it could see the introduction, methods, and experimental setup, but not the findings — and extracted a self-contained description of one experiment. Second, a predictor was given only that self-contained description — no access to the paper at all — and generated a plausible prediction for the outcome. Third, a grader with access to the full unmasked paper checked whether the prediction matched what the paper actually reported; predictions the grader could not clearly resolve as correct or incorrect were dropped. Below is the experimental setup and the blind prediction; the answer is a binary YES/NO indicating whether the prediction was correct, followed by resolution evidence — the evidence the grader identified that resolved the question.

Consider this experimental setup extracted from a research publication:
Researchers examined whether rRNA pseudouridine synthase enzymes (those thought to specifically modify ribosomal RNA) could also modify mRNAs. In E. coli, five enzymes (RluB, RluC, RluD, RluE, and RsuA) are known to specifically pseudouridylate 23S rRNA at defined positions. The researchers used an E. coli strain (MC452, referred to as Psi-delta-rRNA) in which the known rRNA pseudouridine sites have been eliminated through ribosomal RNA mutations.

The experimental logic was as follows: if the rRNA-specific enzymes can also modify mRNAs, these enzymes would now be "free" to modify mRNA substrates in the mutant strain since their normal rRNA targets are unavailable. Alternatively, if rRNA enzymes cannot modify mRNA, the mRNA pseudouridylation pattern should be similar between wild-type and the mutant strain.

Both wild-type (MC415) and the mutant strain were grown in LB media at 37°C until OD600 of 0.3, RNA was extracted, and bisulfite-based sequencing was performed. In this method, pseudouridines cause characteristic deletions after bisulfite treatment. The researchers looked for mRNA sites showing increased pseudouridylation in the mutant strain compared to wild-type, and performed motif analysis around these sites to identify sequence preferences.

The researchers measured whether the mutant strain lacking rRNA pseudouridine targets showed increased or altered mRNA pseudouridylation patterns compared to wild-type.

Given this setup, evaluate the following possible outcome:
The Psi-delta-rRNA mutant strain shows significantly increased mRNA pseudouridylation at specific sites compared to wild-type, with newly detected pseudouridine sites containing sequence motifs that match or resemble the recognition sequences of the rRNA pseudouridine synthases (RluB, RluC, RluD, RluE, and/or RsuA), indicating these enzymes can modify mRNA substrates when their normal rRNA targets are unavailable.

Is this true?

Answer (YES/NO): NO